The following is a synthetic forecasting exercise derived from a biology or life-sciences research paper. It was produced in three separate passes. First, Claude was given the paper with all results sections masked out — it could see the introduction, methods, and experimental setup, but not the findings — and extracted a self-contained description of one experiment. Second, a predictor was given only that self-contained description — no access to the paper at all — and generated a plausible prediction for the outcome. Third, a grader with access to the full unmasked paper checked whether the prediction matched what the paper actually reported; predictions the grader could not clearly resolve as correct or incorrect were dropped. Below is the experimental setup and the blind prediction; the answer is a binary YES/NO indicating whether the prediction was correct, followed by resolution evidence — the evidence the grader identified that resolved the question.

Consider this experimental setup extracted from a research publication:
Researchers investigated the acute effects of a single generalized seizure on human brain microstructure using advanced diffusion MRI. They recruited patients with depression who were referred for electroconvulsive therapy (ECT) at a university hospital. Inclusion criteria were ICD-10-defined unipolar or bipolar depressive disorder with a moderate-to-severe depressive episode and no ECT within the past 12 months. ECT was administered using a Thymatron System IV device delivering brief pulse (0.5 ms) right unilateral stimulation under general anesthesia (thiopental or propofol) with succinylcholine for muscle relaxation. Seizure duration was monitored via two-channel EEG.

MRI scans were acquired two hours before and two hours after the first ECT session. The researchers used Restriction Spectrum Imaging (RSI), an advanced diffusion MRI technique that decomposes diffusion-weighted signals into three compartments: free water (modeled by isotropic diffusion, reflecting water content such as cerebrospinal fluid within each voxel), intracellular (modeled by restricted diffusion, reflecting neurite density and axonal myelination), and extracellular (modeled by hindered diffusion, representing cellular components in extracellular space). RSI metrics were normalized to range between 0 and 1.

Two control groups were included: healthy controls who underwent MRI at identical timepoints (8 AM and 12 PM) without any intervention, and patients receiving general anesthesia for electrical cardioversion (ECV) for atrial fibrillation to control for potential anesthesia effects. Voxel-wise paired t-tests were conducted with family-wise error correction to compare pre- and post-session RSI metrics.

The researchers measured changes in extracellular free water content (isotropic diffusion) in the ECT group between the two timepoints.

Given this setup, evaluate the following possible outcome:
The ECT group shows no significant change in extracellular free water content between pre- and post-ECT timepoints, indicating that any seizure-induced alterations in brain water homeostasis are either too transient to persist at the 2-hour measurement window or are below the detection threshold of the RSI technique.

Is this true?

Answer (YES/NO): NO